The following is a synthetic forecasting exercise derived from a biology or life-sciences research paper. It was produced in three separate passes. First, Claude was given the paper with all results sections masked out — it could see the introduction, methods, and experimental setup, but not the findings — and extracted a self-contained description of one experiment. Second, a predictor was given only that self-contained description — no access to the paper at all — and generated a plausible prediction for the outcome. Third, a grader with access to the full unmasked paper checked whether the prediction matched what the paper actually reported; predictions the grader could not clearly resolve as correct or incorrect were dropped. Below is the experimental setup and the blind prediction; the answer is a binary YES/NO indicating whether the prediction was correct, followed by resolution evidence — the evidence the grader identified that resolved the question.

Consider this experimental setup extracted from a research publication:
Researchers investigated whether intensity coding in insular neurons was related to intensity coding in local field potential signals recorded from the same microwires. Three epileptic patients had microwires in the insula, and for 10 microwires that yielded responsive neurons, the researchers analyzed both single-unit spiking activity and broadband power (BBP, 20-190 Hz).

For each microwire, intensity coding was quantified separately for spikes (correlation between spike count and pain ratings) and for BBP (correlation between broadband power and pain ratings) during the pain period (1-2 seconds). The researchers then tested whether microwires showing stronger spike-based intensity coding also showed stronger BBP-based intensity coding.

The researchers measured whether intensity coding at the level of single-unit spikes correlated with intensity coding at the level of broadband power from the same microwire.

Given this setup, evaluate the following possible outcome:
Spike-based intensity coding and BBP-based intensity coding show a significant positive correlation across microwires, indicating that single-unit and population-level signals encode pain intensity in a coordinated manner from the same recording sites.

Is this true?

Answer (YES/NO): YES